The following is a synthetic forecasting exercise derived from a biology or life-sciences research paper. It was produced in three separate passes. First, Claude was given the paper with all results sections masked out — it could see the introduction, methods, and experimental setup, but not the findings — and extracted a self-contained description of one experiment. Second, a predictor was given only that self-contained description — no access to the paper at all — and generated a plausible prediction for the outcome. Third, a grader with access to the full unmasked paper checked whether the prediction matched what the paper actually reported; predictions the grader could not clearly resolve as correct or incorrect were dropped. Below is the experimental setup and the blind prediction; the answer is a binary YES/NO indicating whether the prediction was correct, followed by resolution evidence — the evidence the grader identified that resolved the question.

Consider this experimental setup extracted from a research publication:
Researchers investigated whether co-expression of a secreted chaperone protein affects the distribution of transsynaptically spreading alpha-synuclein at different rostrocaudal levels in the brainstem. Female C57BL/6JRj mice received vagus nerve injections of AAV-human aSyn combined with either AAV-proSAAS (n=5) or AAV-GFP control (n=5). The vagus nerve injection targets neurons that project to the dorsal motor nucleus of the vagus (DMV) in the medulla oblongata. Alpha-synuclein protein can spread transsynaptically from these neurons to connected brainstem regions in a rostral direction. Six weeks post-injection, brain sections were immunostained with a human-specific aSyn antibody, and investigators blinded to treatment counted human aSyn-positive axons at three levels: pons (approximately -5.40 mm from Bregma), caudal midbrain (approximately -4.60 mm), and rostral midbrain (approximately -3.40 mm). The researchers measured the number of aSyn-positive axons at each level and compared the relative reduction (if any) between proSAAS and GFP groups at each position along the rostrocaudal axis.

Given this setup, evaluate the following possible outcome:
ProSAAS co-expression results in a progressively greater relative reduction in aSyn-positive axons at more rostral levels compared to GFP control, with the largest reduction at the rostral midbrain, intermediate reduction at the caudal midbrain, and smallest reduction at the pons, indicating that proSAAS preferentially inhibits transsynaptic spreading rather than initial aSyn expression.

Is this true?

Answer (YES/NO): NO